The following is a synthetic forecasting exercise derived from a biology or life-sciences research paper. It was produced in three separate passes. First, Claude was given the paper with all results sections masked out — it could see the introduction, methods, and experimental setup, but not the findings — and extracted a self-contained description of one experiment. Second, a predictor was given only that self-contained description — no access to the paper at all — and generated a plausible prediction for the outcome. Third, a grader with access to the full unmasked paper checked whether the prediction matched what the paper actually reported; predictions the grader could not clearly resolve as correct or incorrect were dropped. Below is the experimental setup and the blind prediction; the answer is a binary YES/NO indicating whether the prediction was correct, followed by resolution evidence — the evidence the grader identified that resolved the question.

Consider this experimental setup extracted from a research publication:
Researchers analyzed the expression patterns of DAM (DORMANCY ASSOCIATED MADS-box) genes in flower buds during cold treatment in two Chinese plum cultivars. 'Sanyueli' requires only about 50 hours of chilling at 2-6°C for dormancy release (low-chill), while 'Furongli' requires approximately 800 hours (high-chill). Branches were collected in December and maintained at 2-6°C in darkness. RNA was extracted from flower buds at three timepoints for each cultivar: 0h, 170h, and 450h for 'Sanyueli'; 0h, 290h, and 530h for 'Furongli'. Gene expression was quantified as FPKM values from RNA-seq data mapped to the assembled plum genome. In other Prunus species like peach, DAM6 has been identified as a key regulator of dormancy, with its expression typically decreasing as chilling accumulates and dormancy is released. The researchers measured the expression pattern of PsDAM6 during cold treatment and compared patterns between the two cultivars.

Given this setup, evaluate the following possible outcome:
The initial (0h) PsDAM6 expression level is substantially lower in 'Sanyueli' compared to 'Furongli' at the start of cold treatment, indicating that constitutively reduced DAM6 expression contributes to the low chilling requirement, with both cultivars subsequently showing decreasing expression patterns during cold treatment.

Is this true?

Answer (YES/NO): NO